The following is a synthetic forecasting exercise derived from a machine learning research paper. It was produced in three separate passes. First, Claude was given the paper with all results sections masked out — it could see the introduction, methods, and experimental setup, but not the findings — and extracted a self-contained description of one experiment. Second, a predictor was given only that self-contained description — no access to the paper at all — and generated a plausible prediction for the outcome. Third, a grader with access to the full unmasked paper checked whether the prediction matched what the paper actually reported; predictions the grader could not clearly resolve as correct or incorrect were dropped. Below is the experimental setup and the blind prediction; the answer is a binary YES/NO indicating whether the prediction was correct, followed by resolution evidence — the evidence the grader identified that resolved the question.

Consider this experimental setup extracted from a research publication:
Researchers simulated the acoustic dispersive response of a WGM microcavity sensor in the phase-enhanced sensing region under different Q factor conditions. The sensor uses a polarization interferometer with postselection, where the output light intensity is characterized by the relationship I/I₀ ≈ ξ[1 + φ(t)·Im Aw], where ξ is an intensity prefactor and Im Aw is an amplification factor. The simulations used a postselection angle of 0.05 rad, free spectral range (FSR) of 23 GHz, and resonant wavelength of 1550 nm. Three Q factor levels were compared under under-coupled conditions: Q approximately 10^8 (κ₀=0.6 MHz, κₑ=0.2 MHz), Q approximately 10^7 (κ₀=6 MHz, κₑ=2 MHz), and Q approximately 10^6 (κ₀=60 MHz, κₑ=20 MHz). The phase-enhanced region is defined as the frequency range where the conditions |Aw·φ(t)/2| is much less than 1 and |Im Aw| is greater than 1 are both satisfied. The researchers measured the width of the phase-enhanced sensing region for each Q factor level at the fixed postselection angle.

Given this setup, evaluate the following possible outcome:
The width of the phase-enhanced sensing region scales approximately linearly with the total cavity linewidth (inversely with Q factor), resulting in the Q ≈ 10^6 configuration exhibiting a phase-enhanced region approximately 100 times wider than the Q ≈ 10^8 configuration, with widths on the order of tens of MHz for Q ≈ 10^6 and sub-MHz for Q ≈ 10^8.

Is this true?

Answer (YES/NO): NO